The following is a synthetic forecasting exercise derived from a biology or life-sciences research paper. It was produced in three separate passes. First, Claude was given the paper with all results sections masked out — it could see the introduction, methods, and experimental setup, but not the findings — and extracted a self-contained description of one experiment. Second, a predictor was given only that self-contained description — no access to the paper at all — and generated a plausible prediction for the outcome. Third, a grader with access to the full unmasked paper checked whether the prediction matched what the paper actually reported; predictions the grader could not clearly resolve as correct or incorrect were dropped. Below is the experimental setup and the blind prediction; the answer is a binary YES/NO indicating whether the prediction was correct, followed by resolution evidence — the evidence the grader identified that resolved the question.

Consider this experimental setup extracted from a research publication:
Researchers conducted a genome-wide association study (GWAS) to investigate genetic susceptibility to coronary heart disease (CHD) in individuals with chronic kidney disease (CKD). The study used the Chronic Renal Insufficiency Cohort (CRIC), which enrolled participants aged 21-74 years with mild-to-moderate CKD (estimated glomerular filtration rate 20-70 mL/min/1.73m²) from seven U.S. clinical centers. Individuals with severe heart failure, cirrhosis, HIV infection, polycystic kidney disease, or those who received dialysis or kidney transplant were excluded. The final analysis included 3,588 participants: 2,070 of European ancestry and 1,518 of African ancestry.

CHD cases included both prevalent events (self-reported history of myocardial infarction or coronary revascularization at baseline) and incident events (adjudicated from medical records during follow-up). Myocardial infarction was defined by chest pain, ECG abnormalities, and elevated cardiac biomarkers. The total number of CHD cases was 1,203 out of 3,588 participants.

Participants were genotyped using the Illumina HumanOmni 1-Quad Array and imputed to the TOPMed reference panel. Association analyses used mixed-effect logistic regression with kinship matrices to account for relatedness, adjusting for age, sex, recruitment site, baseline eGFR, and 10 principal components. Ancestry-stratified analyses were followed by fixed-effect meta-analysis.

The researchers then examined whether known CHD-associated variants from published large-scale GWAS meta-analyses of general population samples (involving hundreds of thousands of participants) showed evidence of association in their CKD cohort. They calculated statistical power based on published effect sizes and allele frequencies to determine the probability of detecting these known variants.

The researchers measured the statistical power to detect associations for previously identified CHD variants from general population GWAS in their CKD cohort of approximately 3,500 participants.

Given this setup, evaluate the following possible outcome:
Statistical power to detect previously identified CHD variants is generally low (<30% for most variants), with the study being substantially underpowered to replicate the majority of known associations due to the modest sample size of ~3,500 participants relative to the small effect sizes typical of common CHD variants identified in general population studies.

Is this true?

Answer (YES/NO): YES